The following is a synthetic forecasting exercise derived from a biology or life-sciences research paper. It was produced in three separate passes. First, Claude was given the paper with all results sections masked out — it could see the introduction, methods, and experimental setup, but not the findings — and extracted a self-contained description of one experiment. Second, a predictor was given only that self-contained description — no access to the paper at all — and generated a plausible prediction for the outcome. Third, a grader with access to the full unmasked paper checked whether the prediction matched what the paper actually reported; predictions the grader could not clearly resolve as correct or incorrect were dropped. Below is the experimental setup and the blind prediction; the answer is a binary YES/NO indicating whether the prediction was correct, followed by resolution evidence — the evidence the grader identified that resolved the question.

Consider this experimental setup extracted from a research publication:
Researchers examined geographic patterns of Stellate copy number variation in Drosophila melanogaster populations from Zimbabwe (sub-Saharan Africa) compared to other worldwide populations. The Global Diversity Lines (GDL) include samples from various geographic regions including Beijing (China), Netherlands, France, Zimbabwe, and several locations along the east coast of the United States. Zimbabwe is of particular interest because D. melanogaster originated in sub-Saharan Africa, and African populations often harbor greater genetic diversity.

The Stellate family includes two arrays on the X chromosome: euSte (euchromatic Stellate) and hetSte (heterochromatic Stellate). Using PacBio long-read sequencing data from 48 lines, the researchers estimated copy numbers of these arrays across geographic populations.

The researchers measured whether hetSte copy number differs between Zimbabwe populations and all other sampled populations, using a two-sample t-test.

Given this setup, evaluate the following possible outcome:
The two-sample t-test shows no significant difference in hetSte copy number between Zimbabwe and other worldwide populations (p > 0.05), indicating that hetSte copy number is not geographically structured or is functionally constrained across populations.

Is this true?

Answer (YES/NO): NO